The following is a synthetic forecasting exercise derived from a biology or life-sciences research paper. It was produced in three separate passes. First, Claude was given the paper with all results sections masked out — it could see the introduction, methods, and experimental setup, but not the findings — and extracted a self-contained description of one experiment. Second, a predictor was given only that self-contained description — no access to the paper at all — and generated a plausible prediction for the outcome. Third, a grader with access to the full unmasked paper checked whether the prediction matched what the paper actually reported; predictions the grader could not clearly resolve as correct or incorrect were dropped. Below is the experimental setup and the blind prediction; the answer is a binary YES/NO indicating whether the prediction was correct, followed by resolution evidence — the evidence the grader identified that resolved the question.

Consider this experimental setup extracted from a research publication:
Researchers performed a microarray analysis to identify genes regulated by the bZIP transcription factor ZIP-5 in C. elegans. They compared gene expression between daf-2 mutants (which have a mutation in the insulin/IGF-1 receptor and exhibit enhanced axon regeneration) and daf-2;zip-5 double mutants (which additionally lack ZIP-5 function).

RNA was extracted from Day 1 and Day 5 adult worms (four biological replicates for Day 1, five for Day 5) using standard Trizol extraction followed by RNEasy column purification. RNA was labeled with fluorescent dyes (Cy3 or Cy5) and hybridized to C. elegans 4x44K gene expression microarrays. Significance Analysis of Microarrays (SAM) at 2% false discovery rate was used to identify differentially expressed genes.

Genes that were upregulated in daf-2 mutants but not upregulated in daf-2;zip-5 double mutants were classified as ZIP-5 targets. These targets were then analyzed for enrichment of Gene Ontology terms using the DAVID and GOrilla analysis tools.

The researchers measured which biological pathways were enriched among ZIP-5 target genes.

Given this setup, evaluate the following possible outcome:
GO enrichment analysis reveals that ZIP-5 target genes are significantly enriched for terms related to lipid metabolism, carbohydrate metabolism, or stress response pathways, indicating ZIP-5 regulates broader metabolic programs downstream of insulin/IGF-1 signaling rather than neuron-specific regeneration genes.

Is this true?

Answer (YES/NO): YES